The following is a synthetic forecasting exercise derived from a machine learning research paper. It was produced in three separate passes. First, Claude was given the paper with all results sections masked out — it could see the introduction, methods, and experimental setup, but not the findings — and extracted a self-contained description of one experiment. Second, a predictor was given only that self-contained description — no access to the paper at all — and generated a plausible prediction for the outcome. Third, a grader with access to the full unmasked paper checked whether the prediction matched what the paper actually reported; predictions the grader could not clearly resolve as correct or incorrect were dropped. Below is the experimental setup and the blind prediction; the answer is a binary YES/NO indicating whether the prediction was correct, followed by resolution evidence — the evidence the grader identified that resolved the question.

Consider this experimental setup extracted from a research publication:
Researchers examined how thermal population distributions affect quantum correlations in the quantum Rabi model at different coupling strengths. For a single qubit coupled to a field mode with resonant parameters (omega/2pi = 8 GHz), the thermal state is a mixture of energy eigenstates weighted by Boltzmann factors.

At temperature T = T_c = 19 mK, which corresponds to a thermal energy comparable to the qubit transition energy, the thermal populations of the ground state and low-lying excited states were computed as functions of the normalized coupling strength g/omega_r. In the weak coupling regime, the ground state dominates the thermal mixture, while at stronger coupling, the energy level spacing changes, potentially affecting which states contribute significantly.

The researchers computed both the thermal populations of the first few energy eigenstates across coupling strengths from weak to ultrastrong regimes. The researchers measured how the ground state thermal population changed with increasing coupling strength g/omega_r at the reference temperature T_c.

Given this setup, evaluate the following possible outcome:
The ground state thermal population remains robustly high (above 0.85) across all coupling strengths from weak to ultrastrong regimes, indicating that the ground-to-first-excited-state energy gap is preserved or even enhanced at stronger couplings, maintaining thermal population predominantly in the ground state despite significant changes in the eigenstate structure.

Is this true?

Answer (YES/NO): NO